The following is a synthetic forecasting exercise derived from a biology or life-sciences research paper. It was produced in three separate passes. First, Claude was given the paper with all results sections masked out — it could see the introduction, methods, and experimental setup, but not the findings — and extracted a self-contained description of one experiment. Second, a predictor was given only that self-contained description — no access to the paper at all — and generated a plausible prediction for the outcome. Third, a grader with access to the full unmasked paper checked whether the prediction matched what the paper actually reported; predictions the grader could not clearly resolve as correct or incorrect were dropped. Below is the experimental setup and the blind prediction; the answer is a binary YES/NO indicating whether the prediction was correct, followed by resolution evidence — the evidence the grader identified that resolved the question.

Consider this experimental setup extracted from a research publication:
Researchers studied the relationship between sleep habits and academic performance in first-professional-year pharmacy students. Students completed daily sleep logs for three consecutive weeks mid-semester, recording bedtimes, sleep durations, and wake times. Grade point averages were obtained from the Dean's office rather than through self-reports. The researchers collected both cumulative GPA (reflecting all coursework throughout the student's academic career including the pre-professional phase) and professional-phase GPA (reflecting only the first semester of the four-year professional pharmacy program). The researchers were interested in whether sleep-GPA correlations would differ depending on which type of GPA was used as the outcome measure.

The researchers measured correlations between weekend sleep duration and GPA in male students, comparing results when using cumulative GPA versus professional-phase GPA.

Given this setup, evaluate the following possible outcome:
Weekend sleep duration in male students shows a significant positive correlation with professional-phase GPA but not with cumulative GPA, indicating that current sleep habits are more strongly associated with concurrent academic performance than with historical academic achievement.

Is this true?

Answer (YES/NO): NO